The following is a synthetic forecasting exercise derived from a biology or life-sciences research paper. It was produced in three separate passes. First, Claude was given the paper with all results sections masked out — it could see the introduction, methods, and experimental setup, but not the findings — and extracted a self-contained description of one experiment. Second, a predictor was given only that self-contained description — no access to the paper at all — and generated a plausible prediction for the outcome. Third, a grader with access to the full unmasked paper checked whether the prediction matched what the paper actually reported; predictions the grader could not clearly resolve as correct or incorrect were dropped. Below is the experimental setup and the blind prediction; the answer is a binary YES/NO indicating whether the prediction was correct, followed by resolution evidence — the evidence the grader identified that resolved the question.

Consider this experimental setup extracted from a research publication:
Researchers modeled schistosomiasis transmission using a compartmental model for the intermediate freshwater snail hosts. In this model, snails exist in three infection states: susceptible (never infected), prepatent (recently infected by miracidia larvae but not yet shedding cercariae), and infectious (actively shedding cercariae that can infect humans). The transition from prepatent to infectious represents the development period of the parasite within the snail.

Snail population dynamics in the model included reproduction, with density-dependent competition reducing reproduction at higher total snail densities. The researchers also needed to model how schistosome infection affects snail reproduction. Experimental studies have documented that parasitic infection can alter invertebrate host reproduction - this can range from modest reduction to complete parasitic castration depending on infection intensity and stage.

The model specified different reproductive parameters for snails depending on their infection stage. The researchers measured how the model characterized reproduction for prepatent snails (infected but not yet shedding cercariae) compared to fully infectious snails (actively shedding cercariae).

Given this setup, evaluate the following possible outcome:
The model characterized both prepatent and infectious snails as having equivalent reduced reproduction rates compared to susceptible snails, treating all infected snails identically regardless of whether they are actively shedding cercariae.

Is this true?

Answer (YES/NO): NO